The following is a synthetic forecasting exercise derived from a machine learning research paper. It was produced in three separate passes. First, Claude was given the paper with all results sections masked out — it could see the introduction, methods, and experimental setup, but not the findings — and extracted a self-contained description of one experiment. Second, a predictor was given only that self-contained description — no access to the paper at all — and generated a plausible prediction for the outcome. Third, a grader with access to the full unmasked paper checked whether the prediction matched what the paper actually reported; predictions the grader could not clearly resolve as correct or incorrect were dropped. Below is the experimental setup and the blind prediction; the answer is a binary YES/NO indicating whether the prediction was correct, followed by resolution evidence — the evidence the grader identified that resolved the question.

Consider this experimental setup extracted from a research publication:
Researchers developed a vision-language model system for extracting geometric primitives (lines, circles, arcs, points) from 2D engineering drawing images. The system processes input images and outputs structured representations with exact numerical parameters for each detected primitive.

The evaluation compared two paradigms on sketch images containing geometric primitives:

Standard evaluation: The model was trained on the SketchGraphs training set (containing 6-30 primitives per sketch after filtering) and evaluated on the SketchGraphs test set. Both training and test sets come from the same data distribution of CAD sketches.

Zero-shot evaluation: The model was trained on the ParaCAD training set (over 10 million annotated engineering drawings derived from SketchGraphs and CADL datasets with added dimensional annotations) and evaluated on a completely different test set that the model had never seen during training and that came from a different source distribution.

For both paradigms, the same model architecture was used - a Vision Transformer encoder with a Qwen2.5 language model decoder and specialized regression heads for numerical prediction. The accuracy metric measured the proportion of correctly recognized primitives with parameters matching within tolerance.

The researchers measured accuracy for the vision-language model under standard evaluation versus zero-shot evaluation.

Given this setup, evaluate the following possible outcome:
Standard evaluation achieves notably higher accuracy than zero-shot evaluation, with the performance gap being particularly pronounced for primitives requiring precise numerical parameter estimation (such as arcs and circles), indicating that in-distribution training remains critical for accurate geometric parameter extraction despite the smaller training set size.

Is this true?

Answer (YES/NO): NO